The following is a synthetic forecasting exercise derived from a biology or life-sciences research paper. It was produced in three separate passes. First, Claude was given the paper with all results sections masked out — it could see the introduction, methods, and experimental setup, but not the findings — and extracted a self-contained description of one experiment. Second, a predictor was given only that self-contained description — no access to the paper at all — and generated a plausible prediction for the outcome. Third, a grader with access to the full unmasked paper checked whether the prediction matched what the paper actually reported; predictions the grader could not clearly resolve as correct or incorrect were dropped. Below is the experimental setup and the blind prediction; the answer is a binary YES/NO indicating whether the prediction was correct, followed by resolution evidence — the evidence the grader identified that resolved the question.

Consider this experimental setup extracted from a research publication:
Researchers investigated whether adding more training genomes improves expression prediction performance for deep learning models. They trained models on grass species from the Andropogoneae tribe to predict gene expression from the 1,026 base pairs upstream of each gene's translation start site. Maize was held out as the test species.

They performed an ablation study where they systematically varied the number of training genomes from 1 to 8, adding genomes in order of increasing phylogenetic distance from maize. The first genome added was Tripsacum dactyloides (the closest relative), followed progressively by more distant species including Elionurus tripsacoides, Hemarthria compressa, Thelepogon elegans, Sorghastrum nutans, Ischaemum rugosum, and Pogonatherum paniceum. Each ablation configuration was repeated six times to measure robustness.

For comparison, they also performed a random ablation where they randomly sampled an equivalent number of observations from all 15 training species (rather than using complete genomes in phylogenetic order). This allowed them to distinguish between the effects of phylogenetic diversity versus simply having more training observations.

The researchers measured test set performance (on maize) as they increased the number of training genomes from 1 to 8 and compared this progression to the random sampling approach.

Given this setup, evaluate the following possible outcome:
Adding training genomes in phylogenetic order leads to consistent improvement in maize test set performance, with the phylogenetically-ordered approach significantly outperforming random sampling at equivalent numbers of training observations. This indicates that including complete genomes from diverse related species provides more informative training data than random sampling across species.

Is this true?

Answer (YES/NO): NO